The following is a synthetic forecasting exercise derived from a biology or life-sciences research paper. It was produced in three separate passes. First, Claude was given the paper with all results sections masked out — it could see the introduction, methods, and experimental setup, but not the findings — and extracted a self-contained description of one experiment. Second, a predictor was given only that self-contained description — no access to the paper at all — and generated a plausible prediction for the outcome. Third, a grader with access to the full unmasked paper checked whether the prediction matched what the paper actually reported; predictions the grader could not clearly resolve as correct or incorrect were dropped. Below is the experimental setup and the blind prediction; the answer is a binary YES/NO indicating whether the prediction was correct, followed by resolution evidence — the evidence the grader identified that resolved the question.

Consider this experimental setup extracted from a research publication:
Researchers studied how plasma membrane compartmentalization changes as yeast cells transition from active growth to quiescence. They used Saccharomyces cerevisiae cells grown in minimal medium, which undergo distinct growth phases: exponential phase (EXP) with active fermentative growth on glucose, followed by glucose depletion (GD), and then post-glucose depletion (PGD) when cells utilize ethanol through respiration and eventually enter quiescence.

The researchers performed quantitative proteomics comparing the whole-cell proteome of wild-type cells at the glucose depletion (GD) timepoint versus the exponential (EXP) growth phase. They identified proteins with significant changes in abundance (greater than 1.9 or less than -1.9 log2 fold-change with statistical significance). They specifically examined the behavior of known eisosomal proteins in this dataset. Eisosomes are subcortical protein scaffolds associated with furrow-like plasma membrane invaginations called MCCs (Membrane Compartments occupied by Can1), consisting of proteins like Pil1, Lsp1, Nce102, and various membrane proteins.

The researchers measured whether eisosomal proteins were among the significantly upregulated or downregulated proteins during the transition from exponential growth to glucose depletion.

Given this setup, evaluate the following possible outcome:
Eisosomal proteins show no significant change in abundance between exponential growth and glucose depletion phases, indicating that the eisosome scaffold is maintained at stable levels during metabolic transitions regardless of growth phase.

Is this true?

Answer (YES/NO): NO